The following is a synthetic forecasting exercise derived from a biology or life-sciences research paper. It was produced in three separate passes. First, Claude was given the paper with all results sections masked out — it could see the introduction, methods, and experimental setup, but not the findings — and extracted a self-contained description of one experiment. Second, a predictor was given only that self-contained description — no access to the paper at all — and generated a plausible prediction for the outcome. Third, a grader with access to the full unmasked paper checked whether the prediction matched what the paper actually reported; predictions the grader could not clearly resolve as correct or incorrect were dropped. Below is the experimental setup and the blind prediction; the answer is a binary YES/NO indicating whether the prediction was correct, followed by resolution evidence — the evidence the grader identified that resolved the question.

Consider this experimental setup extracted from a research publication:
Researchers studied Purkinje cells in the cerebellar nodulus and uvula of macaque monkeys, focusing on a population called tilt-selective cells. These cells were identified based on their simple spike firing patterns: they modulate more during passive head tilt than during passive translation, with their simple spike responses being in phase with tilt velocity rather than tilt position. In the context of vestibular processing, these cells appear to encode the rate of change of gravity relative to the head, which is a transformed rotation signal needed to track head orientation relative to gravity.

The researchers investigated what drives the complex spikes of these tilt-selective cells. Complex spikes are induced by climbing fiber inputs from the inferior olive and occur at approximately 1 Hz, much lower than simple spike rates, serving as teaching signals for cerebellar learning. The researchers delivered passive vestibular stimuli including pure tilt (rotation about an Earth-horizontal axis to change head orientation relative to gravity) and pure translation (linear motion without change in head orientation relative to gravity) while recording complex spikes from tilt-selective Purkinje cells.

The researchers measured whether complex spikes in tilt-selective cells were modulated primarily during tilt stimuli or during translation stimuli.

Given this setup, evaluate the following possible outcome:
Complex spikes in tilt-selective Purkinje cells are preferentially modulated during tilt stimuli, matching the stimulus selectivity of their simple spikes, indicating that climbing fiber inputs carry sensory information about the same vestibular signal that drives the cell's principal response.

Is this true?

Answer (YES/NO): NO